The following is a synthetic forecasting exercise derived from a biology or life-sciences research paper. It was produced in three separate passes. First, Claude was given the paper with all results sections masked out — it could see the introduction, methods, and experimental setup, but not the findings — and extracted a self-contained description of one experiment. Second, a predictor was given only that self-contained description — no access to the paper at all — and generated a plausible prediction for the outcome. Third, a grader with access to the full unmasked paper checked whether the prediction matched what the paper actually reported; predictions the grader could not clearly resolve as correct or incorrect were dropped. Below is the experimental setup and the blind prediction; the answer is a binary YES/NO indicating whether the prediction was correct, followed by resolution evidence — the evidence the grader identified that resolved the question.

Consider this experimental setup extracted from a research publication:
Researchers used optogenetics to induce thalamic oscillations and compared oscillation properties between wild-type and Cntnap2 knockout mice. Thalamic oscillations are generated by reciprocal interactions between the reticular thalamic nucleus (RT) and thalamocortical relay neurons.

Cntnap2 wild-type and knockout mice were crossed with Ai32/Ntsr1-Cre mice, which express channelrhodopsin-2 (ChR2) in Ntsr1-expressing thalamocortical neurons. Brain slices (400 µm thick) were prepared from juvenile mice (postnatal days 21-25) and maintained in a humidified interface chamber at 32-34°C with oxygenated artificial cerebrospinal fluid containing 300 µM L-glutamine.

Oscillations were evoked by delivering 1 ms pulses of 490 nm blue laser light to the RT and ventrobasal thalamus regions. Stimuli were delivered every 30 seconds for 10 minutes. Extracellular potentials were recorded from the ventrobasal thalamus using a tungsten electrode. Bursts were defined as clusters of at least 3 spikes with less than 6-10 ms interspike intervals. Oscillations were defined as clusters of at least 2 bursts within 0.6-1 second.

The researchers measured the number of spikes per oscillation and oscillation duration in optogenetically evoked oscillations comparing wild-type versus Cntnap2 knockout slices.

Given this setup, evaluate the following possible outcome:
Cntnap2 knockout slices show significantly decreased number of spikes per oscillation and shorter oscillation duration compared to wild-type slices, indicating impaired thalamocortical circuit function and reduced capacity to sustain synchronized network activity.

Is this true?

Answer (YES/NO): NO